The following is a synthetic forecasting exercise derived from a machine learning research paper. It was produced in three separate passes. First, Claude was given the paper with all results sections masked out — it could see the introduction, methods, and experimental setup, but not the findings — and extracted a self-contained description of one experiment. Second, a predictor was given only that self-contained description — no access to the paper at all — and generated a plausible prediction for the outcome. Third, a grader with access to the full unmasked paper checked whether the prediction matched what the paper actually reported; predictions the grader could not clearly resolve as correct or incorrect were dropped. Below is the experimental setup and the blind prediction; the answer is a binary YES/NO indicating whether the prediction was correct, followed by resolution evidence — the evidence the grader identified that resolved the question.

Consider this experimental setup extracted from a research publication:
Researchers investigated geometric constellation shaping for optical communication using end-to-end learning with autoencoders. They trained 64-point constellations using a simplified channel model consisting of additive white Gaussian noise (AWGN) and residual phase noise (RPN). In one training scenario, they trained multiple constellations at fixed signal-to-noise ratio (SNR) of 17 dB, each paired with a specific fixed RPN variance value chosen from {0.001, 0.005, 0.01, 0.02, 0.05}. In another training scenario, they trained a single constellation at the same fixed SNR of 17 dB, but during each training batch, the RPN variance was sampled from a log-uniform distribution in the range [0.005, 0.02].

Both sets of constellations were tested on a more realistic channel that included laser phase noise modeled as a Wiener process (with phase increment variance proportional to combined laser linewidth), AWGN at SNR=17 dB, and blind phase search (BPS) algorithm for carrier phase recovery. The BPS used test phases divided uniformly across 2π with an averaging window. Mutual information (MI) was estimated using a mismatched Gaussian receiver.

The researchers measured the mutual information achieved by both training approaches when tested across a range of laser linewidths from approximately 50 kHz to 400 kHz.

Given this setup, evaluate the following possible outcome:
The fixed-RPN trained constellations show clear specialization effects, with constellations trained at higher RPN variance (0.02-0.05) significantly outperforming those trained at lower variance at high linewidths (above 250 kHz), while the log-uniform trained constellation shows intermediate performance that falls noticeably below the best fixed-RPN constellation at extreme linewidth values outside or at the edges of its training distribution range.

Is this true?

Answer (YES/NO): NO